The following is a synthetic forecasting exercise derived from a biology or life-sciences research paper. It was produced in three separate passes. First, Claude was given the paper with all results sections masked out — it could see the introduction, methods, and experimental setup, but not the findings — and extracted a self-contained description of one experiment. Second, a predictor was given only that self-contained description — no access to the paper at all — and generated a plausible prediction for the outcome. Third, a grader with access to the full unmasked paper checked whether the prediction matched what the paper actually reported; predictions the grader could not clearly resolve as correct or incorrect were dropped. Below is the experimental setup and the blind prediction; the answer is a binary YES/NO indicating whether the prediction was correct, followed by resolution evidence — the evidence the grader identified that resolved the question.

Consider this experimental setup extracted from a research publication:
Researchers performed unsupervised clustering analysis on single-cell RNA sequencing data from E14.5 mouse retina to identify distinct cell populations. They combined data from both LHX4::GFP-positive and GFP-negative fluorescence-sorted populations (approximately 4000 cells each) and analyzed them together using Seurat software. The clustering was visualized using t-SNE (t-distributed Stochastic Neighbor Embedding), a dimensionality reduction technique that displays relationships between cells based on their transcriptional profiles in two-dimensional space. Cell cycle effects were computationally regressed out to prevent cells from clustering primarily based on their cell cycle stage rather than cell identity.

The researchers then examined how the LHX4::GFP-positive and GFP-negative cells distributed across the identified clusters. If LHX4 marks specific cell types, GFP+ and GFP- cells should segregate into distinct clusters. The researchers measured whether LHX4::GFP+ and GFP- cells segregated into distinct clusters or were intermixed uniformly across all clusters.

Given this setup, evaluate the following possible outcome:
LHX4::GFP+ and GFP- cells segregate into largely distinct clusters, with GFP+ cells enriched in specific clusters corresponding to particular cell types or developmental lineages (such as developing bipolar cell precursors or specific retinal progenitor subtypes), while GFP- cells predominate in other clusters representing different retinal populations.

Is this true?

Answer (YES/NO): NO